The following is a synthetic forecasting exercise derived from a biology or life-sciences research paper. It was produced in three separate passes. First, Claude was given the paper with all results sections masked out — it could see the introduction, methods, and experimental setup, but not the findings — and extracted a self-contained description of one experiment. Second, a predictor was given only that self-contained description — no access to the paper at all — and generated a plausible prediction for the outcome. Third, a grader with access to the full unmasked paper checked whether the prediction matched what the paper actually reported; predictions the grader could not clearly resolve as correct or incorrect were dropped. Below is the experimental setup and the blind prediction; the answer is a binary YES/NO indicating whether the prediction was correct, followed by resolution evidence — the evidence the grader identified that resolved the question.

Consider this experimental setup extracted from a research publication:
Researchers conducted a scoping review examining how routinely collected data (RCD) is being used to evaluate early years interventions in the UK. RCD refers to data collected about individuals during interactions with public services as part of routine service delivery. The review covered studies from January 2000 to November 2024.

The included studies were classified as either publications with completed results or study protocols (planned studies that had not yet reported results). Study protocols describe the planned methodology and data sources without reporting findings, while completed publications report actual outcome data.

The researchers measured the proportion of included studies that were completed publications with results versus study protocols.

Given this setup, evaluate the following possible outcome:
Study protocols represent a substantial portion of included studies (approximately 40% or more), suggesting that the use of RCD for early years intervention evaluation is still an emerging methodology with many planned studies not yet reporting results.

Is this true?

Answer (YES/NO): NO